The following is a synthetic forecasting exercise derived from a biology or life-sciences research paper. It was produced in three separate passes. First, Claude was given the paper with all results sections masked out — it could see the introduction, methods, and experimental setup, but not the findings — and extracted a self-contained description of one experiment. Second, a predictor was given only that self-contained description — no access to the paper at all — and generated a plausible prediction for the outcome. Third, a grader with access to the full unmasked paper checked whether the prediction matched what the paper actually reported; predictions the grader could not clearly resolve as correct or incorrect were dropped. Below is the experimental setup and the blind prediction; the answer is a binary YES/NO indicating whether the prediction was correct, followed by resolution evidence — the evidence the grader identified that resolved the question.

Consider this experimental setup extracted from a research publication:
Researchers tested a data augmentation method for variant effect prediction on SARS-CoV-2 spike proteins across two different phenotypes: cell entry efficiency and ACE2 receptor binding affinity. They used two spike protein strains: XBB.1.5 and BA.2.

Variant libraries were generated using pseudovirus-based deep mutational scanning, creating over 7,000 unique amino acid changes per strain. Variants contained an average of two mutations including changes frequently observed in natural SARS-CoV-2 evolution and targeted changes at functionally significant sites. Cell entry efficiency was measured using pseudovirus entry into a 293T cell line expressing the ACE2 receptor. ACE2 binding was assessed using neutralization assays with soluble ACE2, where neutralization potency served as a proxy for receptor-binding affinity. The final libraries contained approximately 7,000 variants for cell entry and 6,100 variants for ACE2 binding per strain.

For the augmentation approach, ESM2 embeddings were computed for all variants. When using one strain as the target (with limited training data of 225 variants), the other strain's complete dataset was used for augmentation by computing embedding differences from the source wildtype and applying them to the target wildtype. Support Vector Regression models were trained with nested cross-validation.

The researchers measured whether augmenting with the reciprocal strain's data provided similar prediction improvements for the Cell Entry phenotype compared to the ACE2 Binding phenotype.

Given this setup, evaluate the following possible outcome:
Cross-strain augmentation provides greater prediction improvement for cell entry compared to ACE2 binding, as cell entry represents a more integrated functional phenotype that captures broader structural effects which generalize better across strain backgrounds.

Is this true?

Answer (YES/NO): YES